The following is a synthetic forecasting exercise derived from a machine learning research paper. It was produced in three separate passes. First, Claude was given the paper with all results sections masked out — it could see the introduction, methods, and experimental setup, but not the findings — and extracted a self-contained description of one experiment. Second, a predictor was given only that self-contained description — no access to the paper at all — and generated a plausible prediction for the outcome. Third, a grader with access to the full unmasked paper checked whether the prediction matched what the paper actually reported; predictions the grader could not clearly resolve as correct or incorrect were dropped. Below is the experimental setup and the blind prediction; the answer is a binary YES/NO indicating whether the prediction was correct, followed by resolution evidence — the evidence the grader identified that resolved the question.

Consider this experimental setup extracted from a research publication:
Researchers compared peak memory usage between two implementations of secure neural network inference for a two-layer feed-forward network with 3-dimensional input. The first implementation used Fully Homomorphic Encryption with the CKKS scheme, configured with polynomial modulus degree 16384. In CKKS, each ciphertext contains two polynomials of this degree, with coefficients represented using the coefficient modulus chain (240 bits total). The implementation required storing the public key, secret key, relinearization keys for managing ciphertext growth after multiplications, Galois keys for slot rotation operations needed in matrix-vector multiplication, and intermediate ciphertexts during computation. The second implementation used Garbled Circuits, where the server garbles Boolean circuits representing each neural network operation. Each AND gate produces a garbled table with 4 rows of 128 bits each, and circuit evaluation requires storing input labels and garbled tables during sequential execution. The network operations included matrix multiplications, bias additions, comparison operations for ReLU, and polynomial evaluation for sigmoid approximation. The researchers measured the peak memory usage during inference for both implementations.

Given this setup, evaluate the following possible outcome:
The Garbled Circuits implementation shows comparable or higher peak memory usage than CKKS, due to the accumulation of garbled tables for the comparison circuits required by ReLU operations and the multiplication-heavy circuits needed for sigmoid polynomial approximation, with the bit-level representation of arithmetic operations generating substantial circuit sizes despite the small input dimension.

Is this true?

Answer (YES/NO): NO